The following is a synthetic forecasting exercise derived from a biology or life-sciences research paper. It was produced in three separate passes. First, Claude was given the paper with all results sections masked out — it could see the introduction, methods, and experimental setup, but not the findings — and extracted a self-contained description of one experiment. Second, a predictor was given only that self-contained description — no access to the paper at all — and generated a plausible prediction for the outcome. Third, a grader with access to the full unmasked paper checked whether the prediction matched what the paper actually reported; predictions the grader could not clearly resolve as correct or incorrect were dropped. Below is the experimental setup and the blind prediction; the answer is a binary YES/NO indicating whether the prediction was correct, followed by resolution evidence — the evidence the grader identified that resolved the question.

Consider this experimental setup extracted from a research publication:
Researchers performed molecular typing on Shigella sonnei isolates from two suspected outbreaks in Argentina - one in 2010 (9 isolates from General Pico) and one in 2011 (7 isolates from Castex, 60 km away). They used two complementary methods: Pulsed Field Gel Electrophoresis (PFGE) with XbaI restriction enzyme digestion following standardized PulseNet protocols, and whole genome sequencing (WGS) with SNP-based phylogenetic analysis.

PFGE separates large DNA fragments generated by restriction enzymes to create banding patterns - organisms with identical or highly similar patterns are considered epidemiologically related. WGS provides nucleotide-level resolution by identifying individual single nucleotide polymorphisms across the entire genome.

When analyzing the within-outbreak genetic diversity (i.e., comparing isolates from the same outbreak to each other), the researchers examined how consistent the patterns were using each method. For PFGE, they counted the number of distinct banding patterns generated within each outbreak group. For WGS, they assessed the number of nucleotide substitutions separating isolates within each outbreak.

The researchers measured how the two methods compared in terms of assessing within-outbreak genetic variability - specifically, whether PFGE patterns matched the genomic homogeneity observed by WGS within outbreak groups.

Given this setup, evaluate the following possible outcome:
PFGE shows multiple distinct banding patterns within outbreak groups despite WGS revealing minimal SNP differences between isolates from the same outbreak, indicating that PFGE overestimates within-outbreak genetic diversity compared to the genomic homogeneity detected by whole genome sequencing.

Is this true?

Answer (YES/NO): YES